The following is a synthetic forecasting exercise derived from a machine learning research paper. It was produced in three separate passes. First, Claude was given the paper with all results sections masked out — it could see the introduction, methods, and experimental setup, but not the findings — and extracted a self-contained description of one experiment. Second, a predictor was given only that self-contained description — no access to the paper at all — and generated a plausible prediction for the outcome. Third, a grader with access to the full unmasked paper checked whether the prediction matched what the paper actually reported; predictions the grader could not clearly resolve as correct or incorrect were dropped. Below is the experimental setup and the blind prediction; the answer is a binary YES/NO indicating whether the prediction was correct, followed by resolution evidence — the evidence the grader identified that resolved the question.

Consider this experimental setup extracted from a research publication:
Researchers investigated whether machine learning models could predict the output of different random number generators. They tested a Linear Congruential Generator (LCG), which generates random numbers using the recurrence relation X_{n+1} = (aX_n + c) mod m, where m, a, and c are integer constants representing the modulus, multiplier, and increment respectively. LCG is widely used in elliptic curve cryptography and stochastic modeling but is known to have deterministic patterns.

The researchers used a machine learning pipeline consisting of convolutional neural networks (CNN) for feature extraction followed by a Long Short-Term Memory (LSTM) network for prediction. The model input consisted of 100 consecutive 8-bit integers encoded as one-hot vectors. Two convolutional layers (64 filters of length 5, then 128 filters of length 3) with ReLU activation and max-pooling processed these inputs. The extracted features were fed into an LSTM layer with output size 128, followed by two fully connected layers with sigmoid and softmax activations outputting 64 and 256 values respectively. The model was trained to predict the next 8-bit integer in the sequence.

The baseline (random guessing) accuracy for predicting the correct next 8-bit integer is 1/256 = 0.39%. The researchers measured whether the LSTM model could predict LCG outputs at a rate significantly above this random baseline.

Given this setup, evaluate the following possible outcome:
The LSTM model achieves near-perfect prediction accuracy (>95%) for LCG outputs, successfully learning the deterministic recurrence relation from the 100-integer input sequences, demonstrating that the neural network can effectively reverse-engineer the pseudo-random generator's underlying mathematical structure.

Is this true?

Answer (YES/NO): NO